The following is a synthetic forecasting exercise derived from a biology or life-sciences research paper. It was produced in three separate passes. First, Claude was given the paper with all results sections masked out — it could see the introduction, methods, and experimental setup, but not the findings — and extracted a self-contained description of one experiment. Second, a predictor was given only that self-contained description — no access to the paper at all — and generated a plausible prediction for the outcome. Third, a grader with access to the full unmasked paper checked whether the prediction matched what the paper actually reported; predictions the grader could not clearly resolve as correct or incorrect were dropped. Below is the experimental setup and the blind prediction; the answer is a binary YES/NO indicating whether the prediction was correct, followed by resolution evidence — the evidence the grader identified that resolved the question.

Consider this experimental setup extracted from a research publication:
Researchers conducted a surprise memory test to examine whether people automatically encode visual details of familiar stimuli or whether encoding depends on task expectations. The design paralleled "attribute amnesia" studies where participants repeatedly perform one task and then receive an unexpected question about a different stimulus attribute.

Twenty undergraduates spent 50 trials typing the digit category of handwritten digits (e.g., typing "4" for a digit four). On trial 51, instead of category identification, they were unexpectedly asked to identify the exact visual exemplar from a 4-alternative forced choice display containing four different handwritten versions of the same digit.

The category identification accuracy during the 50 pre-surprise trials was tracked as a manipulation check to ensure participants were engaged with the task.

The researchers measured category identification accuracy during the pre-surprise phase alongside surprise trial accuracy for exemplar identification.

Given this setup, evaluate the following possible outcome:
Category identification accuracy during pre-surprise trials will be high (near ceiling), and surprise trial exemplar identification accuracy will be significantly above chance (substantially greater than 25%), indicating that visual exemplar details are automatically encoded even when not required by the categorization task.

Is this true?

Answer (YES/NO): NO